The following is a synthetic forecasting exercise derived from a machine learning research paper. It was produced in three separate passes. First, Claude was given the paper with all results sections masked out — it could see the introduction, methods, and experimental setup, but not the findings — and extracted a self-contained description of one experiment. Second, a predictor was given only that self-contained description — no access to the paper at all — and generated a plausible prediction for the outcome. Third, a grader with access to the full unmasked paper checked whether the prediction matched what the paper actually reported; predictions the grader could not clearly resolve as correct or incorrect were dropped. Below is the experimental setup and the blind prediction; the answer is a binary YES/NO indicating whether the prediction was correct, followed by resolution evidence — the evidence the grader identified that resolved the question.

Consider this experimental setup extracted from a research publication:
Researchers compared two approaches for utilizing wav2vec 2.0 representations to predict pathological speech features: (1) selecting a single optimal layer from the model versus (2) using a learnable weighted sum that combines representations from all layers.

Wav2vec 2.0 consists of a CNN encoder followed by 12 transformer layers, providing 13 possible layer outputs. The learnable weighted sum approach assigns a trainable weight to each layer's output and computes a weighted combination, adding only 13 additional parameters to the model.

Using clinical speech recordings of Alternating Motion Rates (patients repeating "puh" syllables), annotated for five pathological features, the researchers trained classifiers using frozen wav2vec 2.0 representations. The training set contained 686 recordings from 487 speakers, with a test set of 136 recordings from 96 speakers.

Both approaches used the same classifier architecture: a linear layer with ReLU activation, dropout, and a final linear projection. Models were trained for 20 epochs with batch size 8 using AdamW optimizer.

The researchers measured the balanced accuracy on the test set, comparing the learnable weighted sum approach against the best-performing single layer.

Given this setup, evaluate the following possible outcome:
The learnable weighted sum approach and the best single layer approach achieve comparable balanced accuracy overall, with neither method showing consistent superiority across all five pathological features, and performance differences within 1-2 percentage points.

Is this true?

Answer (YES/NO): NO